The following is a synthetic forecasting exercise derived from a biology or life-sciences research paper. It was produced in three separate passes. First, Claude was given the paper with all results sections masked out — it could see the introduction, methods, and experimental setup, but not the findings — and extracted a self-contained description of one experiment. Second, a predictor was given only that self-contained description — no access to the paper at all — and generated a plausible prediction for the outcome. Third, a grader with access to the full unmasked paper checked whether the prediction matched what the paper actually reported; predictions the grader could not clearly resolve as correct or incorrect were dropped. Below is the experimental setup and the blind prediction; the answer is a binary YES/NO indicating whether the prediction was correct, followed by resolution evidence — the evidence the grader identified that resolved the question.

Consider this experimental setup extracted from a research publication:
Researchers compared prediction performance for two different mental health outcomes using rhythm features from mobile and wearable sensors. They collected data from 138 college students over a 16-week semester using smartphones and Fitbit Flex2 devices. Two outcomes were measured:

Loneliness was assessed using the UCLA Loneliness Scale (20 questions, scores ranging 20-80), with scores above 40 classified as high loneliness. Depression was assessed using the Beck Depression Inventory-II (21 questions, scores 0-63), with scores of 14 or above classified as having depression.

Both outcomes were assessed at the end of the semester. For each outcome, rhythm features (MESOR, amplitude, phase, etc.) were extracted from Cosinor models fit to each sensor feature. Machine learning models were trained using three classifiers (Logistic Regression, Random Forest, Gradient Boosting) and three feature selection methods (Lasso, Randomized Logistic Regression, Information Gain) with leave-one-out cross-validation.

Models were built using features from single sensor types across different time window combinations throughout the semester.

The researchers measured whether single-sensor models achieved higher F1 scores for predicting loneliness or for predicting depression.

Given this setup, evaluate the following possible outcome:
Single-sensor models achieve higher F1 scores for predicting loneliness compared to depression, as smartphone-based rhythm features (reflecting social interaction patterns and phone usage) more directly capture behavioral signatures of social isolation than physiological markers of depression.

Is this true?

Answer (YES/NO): YES